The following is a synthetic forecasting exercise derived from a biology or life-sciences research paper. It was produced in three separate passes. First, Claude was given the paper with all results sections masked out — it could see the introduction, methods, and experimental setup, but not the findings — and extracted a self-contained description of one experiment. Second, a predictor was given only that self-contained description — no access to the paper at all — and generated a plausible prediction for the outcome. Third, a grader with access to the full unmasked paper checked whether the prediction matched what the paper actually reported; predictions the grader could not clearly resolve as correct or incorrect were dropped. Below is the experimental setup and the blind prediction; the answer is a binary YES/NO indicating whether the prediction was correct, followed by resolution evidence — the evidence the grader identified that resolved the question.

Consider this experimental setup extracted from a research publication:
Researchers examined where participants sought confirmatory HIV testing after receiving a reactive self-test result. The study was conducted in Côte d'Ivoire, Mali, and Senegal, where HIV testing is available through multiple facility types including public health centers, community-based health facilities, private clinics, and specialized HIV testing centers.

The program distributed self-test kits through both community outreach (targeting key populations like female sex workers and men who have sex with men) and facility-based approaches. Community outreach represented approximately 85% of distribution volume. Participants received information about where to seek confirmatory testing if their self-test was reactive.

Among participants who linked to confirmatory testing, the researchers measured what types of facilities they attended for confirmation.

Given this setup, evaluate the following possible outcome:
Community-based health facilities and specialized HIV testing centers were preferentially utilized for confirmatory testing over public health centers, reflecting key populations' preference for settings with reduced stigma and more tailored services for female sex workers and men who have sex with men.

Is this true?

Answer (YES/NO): NO